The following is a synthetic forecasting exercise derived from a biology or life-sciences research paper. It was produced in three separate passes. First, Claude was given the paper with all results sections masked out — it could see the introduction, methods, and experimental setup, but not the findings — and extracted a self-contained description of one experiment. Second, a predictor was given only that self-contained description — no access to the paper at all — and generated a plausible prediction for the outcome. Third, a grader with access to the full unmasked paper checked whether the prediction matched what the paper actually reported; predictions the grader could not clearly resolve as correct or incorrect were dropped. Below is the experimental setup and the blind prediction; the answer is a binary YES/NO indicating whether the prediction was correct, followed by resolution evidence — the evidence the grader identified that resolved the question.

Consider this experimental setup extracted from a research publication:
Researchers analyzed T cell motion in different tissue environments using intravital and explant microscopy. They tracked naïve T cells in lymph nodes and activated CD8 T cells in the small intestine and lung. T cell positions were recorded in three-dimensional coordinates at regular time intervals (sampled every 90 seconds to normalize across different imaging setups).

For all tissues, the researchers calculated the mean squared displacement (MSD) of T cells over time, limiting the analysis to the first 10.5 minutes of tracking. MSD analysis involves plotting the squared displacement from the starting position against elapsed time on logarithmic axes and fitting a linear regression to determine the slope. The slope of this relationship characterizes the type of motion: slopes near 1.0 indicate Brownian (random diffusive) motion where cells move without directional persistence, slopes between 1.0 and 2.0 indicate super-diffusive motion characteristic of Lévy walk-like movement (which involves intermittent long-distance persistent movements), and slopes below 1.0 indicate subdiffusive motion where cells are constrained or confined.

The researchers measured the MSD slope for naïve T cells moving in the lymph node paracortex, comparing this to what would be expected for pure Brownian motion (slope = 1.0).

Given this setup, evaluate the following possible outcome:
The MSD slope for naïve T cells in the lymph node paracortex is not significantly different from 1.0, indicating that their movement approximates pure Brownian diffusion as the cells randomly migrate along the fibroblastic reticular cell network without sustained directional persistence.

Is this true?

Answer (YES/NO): NO